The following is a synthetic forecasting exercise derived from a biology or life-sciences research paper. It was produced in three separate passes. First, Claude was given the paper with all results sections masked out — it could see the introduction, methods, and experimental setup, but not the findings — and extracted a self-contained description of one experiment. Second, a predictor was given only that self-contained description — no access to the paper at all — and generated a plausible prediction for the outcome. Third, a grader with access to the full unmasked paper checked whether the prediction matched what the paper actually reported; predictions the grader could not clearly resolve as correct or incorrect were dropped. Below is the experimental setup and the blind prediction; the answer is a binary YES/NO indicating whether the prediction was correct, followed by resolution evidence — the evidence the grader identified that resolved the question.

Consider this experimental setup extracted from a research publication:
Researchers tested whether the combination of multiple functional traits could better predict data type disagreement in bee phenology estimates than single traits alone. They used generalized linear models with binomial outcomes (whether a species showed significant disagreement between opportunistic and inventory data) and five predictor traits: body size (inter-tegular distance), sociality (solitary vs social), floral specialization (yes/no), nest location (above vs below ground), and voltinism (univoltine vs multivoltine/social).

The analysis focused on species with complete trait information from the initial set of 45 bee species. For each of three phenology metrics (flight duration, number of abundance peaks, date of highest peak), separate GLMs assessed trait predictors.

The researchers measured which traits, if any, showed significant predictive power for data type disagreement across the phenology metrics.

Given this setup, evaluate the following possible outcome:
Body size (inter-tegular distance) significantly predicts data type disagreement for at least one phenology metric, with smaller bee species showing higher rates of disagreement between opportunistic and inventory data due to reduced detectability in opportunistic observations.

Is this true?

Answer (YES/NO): NO